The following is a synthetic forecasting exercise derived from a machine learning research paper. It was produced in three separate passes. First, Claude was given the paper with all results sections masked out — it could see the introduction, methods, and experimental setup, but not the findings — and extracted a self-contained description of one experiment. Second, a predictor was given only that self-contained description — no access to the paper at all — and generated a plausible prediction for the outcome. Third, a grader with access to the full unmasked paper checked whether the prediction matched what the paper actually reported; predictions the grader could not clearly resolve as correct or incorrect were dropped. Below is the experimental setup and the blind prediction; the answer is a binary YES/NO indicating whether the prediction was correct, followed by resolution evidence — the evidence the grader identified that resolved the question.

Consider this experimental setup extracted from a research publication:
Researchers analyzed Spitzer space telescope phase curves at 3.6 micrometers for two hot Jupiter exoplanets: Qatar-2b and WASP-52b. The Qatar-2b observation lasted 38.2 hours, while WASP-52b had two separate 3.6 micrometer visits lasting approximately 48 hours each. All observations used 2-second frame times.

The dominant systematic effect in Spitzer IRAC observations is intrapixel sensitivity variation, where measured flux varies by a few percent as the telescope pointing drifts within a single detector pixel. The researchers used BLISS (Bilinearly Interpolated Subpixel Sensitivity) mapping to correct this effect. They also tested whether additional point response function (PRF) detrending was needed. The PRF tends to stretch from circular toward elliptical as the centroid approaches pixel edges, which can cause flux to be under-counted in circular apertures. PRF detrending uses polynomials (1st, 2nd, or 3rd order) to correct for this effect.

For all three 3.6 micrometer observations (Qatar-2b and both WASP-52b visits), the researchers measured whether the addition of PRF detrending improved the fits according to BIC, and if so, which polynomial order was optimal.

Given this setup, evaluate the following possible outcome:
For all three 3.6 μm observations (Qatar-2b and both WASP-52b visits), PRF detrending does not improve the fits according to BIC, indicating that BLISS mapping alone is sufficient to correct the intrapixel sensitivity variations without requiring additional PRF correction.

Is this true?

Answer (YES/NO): NO